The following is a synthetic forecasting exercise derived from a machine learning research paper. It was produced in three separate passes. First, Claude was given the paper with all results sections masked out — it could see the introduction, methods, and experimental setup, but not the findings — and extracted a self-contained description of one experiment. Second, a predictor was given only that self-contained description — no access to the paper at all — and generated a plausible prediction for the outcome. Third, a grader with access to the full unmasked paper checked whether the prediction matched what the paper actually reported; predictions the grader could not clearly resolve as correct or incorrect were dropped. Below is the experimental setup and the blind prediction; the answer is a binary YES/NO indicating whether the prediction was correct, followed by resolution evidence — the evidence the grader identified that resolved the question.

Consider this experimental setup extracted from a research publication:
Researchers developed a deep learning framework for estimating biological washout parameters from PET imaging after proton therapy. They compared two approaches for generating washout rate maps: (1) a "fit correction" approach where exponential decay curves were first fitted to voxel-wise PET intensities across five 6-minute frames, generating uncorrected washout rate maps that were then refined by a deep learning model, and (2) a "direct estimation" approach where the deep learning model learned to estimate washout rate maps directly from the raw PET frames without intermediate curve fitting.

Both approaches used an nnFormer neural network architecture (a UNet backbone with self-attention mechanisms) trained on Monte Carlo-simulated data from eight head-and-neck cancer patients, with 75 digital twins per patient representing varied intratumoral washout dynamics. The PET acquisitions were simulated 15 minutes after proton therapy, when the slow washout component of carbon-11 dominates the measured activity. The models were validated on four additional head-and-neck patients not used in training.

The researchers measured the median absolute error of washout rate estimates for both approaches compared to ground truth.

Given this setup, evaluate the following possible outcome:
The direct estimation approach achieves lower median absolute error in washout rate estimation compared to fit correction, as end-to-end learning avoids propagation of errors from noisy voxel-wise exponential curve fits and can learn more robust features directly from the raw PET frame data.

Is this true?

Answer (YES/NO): NO